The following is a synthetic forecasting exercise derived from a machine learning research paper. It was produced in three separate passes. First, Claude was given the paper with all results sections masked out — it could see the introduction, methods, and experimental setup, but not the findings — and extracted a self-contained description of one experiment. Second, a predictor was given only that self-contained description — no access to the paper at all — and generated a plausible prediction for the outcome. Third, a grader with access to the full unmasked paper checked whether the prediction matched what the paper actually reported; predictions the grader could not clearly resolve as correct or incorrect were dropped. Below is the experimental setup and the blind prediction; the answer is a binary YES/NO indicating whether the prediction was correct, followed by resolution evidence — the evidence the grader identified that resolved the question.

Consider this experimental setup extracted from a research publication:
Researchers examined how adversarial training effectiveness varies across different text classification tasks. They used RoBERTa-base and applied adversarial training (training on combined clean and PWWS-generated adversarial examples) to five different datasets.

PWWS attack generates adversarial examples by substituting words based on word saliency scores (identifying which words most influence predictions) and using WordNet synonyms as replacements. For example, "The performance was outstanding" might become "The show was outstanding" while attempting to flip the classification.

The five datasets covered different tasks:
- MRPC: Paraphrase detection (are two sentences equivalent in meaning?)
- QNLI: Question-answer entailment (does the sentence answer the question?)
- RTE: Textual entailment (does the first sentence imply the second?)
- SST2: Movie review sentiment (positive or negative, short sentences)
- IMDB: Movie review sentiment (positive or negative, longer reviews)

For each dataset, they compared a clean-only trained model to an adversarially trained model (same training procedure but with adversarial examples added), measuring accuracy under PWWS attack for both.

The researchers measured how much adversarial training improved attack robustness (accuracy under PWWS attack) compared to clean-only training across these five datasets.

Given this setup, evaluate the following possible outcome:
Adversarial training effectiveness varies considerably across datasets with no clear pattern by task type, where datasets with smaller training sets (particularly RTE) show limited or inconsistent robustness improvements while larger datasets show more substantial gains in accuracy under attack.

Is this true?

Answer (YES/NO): NO